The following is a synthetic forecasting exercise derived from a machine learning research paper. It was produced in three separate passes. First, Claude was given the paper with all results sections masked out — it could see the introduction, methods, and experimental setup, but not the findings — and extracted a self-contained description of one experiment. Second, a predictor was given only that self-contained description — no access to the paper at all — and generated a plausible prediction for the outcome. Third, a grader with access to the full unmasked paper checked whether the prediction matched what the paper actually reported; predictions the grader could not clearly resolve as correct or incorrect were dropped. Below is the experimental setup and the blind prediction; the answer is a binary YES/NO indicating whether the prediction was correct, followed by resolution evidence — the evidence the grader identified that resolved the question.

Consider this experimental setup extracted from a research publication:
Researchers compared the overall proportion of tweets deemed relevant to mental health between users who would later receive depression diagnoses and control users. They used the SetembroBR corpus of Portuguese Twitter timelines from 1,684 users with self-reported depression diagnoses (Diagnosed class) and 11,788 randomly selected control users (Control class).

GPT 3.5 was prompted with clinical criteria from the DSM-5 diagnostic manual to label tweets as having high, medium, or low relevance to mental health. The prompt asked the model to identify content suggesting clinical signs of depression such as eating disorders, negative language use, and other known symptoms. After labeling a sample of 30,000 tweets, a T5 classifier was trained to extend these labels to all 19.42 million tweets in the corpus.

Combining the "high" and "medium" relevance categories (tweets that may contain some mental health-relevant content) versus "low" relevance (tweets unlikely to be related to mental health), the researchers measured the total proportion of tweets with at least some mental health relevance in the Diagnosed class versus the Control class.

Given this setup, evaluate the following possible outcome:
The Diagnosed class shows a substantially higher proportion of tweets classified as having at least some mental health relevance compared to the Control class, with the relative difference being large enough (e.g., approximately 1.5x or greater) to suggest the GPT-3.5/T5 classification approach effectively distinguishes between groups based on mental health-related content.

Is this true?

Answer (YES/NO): NO